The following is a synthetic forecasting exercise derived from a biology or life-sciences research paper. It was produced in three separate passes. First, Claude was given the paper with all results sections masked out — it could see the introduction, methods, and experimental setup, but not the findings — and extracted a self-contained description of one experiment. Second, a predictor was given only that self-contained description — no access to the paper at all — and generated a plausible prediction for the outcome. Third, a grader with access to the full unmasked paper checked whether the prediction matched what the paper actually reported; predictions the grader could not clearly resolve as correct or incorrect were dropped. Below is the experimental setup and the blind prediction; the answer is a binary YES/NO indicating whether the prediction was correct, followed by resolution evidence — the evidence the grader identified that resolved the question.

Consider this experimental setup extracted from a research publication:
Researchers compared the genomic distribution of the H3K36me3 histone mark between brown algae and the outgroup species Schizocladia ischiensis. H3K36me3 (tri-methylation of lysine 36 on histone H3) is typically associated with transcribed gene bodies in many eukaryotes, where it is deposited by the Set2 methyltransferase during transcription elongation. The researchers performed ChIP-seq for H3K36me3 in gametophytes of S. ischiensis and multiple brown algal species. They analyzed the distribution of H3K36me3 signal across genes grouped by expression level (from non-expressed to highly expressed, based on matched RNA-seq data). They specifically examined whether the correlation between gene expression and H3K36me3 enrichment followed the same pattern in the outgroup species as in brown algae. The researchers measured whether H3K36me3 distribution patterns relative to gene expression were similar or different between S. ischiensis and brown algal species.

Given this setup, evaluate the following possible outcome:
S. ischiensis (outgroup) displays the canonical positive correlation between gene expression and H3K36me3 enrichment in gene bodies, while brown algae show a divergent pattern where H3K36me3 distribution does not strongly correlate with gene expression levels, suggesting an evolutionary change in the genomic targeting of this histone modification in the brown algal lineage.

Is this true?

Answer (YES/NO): NO